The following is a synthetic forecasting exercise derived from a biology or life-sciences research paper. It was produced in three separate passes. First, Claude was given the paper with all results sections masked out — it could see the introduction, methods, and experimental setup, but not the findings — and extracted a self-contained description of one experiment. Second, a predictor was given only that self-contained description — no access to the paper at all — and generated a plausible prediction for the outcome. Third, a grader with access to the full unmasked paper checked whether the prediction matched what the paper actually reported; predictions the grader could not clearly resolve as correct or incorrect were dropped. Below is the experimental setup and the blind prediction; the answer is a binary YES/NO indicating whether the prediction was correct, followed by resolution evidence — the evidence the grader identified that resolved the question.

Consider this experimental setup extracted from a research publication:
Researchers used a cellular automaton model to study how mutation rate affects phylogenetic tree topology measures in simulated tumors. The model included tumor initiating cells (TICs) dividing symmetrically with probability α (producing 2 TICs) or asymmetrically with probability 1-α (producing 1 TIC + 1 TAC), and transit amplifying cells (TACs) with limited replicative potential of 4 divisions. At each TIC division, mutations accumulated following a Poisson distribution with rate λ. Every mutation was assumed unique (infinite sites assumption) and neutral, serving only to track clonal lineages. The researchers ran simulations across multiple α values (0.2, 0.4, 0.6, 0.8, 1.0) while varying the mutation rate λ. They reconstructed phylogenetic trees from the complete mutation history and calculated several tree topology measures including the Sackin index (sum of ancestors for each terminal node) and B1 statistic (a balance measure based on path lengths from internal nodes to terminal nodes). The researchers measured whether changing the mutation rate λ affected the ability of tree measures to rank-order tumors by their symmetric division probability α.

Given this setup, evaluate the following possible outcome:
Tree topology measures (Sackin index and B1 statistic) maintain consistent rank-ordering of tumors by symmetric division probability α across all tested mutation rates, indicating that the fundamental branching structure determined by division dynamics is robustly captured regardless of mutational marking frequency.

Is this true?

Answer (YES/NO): YES